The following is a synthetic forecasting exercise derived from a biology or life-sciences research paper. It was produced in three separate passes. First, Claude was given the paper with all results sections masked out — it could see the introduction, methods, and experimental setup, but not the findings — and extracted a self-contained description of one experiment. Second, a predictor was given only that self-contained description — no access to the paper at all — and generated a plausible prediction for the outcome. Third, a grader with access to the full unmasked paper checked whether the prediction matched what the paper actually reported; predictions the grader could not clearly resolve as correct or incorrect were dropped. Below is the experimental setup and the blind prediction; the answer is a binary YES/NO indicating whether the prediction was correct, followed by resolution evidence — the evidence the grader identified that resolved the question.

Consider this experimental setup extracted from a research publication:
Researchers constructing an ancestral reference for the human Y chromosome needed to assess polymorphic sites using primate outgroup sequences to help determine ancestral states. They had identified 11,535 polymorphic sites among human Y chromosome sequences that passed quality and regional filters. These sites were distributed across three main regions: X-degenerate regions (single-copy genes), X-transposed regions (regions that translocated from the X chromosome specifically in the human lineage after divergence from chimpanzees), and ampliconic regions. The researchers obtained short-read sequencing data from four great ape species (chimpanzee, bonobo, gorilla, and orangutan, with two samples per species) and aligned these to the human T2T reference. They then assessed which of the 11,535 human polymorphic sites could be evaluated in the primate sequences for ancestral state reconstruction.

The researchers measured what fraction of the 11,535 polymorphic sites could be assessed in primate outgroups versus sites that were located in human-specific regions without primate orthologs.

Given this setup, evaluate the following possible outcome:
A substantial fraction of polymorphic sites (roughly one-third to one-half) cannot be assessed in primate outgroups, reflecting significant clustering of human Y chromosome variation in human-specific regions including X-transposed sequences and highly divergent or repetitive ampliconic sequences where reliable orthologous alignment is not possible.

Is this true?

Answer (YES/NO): NO